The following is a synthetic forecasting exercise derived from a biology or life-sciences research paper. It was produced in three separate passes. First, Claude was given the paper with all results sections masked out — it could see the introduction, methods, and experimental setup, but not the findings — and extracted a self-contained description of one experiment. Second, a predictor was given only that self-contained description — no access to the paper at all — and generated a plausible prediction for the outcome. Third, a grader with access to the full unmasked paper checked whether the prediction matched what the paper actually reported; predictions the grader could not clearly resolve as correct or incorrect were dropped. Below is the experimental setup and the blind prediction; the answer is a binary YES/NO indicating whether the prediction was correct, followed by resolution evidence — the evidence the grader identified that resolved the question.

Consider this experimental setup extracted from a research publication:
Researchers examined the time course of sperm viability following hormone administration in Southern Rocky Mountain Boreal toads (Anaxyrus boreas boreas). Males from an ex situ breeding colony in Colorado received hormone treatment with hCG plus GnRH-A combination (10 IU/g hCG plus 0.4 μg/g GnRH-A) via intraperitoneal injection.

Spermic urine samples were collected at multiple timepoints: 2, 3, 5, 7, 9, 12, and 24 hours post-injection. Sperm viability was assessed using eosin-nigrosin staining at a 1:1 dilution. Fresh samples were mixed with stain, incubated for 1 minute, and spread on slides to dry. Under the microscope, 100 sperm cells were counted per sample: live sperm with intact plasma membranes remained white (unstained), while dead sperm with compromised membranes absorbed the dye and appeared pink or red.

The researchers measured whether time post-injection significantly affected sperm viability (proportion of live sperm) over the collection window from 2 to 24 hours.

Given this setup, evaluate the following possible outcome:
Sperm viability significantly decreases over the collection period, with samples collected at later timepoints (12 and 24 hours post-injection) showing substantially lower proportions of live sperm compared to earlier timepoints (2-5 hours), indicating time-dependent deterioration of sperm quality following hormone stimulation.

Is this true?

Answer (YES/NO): NO